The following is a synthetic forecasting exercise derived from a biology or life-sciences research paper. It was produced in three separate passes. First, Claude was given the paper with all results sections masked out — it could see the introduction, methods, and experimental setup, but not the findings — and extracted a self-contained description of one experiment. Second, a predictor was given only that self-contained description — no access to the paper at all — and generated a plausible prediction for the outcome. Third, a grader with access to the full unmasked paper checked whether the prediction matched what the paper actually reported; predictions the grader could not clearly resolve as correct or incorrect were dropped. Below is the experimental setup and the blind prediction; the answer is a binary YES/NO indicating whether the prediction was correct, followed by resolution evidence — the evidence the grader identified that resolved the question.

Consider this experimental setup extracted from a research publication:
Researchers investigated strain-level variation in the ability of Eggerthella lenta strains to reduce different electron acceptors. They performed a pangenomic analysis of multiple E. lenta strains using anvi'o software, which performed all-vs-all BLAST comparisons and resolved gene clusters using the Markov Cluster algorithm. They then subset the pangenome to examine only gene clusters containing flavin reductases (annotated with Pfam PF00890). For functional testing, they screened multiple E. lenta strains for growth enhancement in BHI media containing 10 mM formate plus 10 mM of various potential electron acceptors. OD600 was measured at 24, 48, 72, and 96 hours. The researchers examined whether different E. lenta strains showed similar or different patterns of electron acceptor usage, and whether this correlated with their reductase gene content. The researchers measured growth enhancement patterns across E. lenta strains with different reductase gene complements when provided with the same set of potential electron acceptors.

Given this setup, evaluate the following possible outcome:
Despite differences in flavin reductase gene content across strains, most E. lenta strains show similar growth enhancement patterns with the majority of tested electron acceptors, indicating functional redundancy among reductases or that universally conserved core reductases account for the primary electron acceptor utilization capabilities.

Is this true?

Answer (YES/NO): NO